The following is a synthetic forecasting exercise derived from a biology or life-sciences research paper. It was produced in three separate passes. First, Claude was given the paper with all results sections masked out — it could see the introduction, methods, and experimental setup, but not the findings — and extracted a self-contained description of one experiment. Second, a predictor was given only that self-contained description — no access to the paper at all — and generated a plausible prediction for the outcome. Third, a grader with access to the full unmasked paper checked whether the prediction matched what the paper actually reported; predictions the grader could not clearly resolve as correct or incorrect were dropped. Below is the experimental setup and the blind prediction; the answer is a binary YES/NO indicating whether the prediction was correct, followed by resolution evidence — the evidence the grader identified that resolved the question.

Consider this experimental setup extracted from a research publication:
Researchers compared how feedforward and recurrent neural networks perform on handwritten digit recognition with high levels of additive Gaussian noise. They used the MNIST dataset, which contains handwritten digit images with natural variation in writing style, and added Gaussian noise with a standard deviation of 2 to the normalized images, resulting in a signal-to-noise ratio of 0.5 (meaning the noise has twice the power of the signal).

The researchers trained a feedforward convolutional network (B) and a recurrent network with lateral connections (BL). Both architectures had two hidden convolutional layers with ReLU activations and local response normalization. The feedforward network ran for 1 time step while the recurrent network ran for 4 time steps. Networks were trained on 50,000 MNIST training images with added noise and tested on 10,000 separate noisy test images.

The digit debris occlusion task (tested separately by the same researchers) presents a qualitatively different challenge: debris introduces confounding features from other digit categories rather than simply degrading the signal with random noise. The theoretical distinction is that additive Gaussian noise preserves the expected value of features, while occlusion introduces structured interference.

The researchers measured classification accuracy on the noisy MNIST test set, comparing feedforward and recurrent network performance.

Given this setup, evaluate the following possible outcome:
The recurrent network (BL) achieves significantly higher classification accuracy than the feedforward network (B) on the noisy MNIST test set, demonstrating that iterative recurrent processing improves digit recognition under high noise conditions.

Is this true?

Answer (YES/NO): YES